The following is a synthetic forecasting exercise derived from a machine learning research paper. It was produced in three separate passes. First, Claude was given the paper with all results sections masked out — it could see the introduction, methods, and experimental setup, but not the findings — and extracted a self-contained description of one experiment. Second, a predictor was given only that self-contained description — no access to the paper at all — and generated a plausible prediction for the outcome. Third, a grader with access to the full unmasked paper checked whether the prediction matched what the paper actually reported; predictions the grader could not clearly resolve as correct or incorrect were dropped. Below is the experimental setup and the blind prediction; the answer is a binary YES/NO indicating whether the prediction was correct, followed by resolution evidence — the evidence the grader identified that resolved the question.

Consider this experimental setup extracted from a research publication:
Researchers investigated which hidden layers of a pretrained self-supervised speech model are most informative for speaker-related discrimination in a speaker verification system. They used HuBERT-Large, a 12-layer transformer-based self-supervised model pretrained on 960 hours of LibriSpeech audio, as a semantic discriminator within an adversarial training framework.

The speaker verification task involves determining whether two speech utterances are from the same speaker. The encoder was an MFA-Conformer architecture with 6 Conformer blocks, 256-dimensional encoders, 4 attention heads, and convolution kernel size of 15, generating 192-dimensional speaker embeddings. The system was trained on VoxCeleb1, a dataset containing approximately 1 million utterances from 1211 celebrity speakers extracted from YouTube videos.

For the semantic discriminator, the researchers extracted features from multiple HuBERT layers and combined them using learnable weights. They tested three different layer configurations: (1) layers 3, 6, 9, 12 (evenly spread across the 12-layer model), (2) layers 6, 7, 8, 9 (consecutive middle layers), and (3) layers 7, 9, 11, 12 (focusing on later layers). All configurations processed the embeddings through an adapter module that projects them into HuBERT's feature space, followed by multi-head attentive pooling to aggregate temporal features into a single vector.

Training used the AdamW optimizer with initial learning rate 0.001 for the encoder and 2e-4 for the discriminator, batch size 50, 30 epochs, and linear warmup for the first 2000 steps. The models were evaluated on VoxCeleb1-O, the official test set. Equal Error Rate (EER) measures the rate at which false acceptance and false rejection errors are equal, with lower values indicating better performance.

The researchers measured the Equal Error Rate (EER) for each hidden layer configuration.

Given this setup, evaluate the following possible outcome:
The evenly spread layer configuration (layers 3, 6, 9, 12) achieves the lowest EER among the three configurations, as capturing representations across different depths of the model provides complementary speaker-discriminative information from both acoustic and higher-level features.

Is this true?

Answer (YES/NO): NO